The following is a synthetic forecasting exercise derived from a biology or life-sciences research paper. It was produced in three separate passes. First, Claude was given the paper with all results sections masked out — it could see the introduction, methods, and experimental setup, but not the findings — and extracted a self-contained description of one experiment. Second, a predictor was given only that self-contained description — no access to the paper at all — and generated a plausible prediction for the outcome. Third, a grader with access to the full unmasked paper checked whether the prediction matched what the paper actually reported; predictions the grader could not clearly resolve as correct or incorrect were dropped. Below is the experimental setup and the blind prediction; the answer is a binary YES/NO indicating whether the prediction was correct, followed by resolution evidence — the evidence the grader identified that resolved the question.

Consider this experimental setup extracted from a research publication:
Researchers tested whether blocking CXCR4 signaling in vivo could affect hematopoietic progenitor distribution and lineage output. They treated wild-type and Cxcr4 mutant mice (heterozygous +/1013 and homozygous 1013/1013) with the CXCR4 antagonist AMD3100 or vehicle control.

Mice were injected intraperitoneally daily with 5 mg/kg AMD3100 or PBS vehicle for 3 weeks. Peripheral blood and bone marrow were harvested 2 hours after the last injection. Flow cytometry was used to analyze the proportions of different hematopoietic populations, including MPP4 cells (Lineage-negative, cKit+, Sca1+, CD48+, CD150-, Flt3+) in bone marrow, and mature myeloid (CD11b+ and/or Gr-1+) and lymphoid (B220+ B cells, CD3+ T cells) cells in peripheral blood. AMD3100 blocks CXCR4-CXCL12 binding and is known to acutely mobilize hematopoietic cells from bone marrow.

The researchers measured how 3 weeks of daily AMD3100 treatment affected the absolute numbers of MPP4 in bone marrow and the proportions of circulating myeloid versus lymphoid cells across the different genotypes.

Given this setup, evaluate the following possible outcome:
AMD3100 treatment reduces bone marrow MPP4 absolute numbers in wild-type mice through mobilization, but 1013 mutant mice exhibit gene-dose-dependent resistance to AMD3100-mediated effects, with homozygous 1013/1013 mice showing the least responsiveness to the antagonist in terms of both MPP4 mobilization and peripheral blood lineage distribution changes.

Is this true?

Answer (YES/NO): NO